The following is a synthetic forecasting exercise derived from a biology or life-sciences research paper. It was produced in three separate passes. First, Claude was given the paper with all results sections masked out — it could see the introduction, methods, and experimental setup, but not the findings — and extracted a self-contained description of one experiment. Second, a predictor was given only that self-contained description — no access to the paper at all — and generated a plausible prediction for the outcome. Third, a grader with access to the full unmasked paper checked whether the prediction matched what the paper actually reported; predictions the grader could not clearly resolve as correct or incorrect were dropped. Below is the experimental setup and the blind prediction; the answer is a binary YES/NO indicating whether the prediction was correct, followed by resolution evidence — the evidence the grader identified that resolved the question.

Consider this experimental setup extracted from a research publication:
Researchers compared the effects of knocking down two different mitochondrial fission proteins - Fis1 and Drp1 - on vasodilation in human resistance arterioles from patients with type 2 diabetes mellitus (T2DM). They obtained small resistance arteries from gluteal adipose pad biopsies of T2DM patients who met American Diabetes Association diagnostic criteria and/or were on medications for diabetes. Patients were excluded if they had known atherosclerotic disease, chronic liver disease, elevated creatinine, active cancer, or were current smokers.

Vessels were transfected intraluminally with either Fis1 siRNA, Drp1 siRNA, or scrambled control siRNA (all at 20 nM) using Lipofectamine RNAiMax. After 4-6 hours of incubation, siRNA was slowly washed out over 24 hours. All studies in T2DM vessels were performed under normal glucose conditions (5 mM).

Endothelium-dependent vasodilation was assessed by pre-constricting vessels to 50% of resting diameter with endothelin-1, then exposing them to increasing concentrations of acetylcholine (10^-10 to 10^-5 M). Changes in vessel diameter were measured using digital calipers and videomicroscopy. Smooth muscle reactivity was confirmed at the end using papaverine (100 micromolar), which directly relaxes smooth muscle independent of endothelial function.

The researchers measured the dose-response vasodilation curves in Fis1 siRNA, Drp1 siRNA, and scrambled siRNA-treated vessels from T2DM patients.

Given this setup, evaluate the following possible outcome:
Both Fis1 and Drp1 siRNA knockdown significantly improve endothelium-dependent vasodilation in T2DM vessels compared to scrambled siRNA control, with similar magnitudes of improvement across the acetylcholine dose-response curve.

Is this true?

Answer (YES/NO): NO